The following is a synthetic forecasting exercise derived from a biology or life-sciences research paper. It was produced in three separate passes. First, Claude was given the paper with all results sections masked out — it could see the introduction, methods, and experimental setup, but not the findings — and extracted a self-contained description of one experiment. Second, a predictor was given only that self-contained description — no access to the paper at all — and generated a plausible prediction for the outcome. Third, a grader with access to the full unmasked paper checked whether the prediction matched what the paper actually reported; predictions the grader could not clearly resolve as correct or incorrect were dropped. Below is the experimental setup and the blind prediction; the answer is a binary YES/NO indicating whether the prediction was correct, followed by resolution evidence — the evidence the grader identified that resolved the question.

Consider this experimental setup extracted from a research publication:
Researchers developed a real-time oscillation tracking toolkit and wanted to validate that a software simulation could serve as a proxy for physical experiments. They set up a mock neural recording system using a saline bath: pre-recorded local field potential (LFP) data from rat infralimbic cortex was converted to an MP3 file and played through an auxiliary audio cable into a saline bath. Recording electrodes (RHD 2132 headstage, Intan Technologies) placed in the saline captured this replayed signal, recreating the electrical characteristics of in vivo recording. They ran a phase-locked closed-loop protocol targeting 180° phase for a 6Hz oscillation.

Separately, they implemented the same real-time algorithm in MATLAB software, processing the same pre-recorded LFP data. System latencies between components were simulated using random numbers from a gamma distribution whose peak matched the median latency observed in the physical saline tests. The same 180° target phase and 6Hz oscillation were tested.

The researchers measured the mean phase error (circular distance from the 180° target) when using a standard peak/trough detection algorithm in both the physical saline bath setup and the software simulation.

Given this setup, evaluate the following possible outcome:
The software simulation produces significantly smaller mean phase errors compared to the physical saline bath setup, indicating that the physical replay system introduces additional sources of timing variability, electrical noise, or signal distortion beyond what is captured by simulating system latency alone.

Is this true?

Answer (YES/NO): NO